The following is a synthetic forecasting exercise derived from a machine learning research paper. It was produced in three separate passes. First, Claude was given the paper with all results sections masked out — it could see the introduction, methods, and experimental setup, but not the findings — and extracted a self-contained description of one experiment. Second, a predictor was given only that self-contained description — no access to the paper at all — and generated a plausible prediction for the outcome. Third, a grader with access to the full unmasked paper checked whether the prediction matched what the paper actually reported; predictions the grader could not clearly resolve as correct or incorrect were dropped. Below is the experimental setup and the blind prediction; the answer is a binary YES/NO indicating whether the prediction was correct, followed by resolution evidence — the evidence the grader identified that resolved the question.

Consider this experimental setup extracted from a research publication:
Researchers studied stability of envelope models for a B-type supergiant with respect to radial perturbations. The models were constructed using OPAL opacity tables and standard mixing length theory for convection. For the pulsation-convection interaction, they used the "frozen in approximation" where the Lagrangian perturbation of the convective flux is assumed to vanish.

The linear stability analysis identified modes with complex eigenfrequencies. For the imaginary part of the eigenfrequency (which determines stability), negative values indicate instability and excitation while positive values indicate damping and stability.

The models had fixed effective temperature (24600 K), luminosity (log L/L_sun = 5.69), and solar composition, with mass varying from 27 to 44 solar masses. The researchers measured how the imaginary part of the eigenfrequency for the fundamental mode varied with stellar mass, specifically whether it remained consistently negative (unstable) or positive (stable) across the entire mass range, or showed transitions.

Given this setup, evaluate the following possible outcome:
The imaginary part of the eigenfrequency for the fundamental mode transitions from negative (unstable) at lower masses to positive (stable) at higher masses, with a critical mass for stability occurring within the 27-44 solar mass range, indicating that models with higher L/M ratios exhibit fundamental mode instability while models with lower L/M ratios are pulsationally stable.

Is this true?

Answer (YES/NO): NO